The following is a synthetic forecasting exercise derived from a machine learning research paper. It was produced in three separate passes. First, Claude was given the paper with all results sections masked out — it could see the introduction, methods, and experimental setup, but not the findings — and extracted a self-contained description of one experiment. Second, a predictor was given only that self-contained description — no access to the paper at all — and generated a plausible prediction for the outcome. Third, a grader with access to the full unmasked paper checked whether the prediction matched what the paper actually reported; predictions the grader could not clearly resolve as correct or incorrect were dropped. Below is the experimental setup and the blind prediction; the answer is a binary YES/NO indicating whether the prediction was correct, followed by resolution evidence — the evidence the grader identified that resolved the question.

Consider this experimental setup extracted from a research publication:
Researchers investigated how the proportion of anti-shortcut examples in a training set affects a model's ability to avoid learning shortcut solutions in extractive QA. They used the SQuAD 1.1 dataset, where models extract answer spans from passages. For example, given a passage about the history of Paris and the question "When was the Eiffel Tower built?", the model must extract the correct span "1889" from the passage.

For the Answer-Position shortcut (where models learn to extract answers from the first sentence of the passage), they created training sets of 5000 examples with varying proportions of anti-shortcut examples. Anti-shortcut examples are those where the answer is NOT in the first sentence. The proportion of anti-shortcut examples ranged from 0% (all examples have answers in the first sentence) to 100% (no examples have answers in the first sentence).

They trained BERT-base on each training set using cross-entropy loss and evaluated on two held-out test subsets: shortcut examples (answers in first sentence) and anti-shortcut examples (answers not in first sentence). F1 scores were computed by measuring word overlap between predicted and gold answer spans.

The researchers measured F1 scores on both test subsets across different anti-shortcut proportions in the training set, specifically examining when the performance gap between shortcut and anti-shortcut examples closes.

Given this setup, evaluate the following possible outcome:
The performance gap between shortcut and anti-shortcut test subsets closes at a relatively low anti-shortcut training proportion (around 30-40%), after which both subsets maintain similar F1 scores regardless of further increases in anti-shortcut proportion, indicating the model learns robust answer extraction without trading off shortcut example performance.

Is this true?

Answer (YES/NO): NO